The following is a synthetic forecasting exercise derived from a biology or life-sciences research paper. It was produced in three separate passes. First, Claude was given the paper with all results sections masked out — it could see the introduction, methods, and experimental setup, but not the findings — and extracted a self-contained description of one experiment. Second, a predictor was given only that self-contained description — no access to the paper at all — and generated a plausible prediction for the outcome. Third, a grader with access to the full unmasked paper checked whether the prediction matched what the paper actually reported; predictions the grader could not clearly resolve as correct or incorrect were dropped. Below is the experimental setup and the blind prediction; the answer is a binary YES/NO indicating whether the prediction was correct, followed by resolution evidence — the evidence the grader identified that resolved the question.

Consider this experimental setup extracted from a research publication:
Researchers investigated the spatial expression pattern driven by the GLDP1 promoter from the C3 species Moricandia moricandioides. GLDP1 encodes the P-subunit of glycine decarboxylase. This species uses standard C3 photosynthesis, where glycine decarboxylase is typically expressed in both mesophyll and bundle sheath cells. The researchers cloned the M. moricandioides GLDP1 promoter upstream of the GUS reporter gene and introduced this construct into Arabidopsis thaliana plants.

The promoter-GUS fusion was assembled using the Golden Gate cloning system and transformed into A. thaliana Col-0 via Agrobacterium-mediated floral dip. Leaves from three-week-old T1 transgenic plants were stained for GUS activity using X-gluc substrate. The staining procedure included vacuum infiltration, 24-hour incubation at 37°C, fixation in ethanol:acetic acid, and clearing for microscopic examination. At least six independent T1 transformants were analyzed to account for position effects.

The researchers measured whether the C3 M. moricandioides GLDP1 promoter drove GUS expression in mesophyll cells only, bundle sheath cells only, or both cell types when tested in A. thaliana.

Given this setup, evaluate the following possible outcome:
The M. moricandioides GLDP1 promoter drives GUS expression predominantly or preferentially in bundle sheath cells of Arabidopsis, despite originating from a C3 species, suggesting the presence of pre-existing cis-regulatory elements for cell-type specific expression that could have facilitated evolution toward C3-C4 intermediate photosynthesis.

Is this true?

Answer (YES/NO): YES